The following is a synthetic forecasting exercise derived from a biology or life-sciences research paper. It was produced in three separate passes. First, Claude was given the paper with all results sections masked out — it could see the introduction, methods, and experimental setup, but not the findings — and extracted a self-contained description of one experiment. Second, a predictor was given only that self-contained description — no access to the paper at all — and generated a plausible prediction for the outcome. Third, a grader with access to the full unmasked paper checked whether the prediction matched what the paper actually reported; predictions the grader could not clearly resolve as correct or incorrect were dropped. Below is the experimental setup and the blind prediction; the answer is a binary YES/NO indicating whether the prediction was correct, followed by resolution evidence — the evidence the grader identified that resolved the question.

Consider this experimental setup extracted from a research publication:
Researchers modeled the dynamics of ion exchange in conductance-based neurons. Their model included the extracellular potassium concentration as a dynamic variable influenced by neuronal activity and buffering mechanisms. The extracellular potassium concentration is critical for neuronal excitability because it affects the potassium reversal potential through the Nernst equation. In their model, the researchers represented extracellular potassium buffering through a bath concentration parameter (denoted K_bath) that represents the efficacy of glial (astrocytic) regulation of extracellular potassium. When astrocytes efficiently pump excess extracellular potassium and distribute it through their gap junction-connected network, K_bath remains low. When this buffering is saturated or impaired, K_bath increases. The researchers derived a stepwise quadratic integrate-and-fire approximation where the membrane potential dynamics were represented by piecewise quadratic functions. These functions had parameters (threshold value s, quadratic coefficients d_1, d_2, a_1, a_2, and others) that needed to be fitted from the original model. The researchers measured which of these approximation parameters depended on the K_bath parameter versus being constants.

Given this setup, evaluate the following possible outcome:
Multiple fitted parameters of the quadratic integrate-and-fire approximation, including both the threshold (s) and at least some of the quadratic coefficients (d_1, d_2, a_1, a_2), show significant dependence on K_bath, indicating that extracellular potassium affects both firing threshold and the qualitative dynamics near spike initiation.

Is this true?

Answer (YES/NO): NO